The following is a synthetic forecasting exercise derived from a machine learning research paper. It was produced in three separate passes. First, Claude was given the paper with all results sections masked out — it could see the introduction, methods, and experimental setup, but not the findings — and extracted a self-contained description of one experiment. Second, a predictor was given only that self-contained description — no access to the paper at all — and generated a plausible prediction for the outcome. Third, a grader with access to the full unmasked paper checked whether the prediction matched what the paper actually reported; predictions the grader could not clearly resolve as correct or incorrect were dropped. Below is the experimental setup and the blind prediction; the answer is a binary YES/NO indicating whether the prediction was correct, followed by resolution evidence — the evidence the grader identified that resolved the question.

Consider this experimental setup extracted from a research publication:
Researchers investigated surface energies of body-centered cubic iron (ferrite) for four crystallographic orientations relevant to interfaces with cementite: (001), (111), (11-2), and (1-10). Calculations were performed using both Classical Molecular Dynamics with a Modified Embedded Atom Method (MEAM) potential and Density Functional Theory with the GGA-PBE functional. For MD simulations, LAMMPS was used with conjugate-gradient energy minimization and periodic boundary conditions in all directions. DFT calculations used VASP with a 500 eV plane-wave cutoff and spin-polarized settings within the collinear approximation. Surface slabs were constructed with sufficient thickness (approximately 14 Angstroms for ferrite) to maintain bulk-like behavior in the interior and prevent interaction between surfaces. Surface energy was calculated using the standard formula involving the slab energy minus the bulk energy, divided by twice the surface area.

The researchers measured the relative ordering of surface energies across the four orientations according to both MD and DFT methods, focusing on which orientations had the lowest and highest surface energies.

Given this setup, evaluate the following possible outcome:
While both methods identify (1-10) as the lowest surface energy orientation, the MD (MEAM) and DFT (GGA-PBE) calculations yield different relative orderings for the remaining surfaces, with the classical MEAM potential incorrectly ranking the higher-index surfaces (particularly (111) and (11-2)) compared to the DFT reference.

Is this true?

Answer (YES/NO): NO